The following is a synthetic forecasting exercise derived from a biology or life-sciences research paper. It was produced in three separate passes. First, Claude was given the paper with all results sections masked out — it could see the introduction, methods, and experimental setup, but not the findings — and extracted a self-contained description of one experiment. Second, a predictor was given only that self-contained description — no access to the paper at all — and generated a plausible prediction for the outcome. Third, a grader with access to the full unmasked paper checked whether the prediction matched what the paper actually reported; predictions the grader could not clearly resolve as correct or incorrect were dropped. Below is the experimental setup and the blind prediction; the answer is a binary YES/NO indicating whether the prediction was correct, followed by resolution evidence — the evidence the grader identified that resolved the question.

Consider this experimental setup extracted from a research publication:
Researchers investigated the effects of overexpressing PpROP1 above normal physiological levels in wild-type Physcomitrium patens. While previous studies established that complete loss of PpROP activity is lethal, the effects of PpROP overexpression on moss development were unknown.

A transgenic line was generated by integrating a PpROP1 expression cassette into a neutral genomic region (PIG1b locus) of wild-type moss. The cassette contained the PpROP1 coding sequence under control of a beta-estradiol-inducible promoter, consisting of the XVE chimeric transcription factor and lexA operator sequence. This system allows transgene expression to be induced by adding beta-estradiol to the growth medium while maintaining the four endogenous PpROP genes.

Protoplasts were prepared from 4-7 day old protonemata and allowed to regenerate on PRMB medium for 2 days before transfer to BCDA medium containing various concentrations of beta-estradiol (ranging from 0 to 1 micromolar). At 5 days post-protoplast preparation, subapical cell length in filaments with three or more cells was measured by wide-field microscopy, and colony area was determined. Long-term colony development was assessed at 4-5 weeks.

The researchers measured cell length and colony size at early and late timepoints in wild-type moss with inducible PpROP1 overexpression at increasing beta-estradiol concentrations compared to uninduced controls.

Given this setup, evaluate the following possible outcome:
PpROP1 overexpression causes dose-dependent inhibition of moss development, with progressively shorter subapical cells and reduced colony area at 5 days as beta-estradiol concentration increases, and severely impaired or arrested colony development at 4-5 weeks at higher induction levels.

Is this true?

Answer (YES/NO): NO